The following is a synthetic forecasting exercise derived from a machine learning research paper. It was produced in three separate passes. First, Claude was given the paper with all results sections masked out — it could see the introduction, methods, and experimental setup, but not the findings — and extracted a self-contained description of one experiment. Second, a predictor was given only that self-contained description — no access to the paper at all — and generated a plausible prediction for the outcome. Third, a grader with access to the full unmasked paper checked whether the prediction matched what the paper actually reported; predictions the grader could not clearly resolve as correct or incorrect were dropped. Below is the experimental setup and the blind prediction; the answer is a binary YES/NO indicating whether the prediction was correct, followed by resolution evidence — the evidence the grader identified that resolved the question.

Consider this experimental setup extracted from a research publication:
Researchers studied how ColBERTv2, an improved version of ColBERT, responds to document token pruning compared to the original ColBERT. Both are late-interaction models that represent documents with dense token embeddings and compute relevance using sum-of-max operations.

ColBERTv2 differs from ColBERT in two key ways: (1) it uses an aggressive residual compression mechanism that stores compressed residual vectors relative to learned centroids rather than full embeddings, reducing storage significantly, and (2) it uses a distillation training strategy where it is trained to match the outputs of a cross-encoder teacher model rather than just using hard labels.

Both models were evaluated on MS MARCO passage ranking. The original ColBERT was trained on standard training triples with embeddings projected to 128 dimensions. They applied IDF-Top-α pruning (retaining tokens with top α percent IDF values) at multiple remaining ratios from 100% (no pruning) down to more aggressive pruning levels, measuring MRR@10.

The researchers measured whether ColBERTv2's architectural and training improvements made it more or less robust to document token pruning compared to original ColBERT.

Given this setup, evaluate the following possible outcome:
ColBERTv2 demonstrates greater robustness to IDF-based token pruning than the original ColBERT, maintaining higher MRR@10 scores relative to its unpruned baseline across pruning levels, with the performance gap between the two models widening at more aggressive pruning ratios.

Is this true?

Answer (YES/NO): NO